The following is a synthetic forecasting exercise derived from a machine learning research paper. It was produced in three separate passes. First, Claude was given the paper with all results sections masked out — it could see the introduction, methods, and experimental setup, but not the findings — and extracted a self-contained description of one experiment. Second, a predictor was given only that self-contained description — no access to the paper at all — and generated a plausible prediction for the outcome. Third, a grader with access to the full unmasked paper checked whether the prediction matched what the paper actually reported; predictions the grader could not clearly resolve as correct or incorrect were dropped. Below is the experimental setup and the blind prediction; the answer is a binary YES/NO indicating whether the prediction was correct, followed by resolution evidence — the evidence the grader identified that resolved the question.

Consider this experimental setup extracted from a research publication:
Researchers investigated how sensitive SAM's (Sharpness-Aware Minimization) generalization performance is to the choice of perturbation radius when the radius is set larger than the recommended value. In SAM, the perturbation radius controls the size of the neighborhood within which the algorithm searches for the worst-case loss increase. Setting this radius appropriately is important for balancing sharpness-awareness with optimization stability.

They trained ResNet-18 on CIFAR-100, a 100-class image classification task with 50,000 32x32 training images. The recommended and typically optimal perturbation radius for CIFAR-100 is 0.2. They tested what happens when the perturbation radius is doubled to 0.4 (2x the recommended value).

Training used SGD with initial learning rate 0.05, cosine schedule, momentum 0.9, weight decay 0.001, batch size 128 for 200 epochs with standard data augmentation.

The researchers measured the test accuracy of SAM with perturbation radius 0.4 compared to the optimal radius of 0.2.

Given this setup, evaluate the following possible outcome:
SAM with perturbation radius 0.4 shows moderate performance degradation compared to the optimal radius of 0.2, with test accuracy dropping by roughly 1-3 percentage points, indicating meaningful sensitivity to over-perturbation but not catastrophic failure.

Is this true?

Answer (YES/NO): YES